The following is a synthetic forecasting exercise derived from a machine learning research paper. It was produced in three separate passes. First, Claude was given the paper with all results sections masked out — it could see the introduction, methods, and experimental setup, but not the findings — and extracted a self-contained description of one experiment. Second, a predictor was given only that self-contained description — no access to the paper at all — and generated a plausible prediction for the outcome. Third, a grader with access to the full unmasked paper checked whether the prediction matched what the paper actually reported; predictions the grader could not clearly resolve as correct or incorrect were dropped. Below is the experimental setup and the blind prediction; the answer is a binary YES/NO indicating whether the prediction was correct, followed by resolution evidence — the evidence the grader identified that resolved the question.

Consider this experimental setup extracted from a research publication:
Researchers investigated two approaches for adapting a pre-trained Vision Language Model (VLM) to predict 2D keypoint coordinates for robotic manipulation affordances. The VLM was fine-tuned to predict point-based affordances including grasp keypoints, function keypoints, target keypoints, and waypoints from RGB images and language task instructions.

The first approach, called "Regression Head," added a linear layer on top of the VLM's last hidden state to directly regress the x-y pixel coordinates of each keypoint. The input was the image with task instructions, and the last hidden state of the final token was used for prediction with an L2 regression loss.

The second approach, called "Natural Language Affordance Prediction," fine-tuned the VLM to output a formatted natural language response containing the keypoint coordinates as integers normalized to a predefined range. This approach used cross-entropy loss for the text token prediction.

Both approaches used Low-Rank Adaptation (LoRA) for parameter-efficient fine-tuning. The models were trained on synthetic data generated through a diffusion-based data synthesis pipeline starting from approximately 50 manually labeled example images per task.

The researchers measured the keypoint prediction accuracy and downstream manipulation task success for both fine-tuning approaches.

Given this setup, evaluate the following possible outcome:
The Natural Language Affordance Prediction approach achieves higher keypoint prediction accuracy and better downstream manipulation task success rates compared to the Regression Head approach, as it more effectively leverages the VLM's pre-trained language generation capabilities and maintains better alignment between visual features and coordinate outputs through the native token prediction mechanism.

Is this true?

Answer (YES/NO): NO